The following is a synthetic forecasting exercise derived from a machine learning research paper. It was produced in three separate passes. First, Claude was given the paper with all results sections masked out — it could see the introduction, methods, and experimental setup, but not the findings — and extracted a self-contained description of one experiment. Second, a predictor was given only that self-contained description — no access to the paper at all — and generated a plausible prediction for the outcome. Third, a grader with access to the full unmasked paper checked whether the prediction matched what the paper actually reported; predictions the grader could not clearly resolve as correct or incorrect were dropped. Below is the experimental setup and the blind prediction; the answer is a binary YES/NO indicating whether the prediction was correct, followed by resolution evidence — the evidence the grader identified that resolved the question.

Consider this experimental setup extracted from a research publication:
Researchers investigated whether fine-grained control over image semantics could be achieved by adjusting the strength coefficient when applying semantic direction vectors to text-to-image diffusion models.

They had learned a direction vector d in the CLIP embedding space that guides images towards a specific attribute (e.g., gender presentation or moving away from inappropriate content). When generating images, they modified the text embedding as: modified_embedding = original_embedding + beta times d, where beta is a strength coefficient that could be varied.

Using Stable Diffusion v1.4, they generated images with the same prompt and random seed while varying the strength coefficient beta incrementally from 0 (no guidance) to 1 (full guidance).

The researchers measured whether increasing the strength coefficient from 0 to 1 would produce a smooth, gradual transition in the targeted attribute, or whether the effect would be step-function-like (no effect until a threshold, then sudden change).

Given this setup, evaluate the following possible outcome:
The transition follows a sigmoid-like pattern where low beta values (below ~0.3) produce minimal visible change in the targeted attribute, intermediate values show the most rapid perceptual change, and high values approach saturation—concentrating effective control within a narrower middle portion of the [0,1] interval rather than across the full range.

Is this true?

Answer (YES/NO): NO